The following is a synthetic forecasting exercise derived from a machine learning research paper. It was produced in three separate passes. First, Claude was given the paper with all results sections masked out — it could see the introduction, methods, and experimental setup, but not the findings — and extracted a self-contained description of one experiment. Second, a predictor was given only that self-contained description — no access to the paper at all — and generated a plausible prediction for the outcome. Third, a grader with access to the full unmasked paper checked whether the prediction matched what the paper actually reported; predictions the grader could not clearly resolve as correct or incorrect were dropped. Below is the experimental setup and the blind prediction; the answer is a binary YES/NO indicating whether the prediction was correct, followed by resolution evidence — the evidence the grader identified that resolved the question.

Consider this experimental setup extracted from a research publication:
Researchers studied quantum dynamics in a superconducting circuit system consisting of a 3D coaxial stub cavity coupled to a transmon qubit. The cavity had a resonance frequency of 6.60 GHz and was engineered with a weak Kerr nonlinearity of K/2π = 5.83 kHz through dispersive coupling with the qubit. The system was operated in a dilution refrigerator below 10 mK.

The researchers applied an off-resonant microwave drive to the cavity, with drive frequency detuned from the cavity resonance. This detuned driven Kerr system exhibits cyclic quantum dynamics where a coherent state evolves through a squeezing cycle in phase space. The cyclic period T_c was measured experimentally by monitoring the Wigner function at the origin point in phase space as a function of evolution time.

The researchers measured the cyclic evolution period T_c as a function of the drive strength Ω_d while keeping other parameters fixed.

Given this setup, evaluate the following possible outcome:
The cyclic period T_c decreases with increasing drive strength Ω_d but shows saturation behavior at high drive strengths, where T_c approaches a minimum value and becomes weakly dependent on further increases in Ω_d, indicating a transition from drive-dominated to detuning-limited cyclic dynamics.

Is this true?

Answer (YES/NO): NO